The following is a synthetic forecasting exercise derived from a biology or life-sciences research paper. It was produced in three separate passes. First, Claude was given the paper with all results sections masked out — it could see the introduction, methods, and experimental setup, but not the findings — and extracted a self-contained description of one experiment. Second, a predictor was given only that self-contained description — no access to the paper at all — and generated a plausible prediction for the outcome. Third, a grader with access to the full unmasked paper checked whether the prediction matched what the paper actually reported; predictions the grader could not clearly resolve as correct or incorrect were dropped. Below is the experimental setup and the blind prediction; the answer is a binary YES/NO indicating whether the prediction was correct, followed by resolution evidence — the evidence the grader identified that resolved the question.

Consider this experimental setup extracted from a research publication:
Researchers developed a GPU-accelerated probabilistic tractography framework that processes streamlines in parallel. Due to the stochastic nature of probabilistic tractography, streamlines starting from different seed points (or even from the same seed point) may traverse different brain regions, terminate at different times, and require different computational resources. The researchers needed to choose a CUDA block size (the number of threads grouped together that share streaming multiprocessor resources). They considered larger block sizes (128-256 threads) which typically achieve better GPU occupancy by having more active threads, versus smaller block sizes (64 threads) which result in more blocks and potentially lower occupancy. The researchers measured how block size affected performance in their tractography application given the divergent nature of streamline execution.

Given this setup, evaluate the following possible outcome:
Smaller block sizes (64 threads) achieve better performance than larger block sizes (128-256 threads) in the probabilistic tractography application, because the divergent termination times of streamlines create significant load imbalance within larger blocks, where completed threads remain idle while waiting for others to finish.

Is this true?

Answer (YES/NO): YES